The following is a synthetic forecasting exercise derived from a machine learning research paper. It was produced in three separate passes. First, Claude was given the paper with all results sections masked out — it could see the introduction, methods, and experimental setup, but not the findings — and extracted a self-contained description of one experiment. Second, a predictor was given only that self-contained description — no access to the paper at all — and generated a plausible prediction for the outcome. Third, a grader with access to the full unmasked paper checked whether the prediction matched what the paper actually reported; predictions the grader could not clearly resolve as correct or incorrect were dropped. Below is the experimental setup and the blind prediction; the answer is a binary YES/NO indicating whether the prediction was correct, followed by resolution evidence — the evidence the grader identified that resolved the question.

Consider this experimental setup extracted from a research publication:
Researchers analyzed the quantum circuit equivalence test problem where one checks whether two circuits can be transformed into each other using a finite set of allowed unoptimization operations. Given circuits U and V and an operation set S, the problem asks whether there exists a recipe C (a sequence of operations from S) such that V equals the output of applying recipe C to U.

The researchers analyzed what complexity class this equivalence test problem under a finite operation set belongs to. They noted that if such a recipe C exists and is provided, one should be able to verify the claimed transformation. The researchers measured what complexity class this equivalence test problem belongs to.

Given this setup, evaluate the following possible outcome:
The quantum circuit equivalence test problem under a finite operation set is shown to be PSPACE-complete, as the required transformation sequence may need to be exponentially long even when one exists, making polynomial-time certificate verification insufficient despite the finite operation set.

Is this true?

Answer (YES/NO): NO